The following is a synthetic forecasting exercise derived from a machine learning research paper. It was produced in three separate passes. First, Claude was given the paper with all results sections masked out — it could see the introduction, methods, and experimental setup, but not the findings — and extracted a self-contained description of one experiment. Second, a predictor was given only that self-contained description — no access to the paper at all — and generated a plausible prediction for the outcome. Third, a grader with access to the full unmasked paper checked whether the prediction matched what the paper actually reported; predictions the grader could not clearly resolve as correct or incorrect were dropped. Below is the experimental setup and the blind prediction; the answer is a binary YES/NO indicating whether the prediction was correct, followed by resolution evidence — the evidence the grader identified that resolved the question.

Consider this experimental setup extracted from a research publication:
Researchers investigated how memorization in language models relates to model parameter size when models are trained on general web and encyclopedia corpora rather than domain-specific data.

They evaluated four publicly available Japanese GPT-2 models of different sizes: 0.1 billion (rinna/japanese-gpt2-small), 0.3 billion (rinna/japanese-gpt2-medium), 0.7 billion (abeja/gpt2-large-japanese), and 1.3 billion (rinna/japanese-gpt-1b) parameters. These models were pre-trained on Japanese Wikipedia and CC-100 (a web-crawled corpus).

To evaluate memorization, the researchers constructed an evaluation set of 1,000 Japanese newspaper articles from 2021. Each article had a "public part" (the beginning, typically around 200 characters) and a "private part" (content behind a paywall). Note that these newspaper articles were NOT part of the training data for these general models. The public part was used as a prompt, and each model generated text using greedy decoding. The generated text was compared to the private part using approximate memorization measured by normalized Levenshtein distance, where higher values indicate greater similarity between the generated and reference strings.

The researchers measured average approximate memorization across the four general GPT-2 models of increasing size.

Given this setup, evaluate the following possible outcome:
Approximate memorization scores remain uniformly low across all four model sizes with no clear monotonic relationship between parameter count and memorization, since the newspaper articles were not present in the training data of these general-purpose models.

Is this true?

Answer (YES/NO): NO